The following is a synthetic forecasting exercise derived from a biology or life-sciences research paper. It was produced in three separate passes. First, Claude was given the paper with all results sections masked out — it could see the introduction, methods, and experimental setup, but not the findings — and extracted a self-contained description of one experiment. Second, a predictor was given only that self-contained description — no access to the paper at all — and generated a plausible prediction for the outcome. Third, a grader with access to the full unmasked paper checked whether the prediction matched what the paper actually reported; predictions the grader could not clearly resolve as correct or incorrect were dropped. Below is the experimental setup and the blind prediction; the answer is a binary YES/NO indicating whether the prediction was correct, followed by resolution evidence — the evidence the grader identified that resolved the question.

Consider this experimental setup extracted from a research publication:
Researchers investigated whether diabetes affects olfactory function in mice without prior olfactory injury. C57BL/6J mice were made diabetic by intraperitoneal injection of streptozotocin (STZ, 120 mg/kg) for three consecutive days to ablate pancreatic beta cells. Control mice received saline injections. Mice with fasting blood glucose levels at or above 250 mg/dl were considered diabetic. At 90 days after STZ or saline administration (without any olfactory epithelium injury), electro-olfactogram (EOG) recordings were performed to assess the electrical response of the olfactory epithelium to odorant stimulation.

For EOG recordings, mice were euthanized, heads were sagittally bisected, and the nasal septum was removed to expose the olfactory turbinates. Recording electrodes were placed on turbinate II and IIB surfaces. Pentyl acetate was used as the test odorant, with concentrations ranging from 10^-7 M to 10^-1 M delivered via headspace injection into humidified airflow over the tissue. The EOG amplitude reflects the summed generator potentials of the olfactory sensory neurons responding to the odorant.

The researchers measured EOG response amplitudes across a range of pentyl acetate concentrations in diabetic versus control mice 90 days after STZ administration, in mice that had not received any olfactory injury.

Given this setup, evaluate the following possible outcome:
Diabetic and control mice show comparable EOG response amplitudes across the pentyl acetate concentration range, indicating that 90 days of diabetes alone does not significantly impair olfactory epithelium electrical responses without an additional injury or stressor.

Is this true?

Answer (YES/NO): YES